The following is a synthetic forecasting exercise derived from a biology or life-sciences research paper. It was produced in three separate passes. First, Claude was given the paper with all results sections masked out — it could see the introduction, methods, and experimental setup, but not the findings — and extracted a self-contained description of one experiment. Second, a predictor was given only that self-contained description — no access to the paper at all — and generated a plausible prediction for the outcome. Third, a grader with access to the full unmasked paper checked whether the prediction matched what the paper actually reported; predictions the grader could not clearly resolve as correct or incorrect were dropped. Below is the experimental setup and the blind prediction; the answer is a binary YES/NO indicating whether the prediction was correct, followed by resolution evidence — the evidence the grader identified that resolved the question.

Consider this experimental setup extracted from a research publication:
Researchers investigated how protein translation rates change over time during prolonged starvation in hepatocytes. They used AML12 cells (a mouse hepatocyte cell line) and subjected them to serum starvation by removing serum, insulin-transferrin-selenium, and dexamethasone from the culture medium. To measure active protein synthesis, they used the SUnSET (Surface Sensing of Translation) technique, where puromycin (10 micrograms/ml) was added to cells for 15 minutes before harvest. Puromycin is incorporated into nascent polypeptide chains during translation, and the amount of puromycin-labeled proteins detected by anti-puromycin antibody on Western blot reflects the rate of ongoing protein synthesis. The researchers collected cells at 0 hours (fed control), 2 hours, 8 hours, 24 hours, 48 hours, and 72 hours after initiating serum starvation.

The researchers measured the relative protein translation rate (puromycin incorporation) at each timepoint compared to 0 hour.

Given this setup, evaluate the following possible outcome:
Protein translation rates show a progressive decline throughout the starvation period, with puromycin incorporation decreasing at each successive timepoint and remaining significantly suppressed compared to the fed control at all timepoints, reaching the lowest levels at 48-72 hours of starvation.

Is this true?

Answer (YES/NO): NO